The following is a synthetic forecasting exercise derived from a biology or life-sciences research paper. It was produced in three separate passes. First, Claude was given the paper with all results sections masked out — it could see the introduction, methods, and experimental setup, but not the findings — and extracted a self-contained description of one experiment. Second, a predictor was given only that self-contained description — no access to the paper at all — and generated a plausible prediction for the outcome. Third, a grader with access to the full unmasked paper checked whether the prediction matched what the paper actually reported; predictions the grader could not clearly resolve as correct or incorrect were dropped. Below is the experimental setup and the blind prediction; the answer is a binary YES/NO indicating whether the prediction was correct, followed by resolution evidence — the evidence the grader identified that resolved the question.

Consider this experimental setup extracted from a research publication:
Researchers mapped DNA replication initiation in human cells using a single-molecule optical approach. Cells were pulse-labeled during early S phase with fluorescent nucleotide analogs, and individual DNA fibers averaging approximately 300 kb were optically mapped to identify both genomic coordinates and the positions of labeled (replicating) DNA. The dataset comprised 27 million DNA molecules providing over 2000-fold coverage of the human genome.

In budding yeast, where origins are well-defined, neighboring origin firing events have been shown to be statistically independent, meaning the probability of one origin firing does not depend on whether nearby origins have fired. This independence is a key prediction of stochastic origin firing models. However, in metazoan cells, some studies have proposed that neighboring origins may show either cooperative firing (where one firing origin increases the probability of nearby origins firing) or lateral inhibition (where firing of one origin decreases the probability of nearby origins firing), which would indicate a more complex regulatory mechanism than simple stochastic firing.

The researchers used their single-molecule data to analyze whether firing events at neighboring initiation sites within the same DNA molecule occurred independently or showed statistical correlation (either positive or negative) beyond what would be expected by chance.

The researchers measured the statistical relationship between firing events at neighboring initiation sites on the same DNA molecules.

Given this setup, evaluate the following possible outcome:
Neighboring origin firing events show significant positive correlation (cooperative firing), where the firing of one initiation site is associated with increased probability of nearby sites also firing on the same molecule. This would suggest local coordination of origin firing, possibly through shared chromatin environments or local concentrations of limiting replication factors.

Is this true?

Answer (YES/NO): NO